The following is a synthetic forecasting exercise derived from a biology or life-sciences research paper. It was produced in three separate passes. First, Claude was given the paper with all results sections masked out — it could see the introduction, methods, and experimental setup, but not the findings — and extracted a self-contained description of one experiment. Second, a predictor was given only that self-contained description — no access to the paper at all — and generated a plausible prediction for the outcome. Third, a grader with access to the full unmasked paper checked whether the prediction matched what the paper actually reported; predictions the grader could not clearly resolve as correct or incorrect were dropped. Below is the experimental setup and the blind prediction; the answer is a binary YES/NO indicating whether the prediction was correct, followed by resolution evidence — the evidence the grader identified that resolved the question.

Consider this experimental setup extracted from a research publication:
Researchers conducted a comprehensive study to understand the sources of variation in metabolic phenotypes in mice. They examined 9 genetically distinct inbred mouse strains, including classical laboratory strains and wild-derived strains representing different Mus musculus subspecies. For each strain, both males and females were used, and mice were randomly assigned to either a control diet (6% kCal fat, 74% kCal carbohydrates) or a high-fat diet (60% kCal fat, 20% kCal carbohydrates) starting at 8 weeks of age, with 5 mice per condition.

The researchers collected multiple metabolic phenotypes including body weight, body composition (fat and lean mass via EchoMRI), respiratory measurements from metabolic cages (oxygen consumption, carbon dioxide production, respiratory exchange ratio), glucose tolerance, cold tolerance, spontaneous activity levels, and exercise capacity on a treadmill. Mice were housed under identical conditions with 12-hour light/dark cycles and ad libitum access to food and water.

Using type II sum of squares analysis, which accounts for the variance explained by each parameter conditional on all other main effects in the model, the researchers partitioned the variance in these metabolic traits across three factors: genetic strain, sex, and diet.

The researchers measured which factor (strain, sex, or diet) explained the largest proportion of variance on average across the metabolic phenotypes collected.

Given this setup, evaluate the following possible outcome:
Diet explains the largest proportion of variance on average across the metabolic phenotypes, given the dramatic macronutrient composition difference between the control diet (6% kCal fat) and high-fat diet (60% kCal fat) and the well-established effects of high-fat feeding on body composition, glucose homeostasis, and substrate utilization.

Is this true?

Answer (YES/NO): NO